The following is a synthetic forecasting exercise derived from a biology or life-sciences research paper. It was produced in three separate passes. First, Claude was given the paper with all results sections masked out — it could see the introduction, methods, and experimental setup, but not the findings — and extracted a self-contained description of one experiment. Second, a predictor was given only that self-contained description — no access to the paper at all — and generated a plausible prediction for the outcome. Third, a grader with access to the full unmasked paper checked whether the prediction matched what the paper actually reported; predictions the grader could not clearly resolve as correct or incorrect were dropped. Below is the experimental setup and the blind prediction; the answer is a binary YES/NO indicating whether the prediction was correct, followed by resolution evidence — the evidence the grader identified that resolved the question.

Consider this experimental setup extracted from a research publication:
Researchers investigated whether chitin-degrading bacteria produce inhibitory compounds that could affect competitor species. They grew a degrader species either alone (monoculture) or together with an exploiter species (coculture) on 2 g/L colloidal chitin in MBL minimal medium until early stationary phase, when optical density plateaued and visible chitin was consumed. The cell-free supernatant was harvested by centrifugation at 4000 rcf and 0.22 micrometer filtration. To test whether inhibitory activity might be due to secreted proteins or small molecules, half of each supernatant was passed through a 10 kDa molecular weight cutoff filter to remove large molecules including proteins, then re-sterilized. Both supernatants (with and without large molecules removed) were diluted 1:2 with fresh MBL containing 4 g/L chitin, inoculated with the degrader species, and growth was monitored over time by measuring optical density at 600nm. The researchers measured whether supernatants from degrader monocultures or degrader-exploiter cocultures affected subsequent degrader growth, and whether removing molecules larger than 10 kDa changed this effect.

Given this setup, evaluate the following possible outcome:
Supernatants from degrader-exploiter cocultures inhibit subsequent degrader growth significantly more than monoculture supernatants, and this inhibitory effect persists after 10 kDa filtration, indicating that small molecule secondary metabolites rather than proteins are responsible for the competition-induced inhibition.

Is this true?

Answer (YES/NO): YES